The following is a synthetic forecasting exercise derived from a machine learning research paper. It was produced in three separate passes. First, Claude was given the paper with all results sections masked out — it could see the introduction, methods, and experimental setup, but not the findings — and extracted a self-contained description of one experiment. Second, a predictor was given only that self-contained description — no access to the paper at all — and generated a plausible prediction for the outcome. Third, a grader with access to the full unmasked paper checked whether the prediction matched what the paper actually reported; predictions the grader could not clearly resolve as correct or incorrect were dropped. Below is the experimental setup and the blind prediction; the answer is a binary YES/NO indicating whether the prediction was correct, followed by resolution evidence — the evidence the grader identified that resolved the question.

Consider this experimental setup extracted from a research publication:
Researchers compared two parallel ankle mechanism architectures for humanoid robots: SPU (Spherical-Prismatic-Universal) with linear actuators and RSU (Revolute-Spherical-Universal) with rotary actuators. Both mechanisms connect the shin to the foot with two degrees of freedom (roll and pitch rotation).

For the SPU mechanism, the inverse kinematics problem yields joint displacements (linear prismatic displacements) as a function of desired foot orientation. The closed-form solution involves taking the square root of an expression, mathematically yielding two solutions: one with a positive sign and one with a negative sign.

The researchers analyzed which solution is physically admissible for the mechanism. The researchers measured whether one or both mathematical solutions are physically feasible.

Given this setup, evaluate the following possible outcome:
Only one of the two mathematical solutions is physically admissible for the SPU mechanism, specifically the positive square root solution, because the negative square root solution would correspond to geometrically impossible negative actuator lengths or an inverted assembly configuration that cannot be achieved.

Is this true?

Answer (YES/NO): NO